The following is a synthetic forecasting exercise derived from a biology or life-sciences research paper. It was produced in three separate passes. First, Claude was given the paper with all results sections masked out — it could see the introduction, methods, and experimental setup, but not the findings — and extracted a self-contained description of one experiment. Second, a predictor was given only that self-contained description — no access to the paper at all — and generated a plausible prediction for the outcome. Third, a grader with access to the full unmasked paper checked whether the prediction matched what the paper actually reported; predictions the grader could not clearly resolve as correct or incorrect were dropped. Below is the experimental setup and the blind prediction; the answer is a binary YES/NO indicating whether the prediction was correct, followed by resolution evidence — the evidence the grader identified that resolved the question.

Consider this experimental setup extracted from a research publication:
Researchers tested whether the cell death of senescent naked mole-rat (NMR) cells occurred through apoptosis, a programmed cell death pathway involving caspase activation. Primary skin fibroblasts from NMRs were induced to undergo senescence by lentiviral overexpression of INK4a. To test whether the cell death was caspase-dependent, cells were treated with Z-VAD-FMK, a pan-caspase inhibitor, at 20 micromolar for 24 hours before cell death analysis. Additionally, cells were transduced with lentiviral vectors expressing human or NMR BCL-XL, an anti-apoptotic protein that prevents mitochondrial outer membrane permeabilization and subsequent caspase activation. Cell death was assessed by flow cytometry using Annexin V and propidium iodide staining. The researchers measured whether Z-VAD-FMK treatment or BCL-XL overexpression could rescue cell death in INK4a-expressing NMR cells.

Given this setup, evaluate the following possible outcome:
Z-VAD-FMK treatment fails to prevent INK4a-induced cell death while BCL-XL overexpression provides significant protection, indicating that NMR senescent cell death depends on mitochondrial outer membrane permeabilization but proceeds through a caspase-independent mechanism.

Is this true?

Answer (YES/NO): NO